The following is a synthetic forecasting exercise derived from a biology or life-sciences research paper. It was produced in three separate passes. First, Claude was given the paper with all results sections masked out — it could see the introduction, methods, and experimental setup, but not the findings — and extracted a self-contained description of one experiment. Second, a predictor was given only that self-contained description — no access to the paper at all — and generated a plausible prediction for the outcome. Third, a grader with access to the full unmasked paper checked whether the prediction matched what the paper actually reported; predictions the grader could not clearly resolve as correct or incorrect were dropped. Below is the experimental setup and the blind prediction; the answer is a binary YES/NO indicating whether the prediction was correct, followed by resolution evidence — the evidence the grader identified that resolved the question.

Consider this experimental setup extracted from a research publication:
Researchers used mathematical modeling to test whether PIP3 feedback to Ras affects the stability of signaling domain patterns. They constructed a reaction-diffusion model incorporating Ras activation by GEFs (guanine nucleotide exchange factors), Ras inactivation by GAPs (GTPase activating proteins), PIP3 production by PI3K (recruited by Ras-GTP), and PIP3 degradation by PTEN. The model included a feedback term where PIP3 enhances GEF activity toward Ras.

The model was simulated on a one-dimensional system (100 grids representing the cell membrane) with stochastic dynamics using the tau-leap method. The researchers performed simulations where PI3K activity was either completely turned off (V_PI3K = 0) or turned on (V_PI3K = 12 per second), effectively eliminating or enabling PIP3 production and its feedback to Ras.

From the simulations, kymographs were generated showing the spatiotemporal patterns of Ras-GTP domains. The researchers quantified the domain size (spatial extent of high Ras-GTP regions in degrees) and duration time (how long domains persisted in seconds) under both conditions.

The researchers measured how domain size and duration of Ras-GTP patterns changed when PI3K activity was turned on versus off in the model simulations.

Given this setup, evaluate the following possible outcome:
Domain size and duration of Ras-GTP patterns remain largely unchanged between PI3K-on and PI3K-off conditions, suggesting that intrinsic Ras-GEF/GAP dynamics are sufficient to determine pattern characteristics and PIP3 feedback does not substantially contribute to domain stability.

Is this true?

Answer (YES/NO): NO